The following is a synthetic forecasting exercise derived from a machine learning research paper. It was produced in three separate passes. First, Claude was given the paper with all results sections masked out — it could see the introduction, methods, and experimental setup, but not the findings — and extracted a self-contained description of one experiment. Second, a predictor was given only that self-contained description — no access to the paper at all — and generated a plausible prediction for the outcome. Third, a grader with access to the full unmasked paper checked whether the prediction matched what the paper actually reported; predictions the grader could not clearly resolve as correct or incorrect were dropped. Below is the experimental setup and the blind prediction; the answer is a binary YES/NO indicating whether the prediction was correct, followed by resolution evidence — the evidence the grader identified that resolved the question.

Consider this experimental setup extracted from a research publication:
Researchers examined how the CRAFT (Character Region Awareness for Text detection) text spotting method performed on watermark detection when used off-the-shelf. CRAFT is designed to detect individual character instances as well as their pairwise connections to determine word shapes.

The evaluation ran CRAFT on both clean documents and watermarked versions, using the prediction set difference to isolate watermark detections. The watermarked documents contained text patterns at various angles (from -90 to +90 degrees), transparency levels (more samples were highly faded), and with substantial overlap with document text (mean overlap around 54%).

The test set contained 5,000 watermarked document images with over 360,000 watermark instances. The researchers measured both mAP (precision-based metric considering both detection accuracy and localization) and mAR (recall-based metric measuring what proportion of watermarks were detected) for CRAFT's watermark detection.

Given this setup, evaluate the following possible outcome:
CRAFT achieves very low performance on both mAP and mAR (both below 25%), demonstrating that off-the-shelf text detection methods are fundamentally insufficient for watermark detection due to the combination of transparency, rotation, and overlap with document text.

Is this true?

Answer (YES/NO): NO